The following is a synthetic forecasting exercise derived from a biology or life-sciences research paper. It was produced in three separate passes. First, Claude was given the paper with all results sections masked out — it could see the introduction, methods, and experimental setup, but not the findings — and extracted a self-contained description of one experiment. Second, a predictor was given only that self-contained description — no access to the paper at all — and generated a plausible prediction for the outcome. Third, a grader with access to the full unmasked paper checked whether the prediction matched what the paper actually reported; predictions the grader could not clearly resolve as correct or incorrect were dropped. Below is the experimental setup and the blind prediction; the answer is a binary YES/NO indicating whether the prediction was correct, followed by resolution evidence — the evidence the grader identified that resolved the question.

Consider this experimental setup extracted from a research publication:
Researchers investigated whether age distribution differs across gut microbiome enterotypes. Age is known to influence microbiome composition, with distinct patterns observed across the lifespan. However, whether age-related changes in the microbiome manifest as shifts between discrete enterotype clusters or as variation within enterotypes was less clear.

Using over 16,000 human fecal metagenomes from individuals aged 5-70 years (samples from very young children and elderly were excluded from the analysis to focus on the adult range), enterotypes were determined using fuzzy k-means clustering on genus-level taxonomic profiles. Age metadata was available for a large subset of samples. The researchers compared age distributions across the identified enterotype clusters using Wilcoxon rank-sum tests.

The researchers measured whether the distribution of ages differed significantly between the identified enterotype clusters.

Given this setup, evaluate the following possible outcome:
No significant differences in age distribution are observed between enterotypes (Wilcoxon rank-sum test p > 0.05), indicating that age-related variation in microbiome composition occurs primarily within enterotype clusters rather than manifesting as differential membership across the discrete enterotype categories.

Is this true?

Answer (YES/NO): NO